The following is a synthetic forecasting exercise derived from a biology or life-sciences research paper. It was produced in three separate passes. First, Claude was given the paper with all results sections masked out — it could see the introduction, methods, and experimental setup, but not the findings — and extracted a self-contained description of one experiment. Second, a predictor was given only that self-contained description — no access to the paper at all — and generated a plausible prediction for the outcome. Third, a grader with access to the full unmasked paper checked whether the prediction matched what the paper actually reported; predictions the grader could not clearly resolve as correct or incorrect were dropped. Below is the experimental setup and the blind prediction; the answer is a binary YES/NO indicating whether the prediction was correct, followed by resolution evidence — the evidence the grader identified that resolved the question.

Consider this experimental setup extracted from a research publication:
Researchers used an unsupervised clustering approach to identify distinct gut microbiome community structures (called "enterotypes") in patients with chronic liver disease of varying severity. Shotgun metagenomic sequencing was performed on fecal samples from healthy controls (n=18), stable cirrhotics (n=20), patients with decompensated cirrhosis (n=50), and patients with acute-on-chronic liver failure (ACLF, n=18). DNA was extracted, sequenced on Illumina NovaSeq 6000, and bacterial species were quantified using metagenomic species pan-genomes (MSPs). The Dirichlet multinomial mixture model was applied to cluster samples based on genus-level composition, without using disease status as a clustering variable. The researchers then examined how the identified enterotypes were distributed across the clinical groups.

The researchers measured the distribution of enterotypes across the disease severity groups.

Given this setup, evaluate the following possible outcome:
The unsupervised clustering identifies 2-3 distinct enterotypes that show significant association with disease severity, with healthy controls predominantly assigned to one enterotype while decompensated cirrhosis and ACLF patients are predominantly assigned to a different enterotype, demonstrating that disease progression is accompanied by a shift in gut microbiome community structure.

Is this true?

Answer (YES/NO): YES